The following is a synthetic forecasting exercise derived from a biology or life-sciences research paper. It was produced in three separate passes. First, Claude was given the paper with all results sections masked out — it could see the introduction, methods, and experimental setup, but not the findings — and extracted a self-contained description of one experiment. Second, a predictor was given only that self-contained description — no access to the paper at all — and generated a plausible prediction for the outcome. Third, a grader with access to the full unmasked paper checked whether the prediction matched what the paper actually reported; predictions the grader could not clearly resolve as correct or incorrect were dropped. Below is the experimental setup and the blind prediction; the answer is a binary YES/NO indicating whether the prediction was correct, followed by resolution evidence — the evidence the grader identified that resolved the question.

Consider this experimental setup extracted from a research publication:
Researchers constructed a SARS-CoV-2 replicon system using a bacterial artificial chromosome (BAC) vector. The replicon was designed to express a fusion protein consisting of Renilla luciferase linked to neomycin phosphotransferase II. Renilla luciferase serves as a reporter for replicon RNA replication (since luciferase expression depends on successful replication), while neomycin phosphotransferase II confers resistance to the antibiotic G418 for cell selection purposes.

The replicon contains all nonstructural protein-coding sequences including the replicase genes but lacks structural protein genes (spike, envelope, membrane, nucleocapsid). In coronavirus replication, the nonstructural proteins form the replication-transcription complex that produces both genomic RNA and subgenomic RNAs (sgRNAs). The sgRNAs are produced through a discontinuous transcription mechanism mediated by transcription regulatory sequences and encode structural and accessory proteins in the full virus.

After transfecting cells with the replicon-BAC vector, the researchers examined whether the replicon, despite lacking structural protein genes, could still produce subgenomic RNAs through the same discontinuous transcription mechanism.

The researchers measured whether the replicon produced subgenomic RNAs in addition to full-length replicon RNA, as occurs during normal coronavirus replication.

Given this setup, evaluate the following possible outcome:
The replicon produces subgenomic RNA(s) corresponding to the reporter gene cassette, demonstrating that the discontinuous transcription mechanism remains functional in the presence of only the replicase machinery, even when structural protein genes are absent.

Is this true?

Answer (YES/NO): YES